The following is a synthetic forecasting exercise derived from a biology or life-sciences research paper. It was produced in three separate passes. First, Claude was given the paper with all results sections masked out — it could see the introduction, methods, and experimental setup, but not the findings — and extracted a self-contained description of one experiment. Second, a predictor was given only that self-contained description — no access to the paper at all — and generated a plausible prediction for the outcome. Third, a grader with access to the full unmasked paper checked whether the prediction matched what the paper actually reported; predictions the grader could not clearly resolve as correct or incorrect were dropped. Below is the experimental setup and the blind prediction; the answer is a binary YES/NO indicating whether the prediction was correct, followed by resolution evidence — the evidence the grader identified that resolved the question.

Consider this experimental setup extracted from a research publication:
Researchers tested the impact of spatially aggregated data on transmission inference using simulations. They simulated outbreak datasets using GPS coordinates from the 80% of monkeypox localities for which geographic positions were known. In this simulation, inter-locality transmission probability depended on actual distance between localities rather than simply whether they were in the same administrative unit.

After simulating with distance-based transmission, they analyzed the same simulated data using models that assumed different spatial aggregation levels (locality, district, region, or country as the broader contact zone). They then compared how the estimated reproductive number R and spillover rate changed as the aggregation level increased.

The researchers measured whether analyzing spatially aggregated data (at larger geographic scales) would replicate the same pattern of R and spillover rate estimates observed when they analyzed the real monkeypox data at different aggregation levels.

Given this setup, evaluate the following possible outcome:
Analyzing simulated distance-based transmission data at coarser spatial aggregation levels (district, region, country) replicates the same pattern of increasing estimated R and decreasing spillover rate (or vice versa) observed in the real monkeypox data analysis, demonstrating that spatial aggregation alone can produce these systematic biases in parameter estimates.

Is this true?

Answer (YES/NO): YES